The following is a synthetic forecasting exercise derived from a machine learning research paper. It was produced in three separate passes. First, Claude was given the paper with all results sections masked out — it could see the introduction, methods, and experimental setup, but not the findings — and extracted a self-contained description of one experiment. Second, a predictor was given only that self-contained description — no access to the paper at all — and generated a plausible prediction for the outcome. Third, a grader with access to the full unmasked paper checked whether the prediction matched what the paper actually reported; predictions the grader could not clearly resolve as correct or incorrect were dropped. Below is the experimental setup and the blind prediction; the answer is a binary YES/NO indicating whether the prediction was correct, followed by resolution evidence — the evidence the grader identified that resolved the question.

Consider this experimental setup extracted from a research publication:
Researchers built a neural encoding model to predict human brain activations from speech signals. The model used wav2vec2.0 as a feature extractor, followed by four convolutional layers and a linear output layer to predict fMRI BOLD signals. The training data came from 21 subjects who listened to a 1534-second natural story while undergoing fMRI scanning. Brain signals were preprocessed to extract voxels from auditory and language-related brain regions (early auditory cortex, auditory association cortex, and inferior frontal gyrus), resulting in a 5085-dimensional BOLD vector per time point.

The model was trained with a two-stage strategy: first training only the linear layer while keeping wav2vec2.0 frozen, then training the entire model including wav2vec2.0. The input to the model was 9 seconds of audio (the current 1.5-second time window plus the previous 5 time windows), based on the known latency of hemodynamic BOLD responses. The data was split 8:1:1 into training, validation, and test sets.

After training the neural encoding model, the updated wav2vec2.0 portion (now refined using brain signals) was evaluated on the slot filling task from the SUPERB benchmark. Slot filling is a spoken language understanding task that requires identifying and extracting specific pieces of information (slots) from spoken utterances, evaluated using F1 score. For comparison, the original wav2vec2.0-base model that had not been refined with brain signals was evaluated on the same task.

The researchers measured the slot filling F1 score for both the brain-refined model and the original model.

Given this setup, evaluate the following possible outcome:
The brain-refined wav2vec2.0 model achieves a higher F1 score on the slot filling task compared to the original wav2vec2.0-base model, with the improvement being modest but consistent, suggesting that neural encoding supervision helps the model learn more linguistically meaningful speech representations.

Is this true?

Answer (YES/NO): NO